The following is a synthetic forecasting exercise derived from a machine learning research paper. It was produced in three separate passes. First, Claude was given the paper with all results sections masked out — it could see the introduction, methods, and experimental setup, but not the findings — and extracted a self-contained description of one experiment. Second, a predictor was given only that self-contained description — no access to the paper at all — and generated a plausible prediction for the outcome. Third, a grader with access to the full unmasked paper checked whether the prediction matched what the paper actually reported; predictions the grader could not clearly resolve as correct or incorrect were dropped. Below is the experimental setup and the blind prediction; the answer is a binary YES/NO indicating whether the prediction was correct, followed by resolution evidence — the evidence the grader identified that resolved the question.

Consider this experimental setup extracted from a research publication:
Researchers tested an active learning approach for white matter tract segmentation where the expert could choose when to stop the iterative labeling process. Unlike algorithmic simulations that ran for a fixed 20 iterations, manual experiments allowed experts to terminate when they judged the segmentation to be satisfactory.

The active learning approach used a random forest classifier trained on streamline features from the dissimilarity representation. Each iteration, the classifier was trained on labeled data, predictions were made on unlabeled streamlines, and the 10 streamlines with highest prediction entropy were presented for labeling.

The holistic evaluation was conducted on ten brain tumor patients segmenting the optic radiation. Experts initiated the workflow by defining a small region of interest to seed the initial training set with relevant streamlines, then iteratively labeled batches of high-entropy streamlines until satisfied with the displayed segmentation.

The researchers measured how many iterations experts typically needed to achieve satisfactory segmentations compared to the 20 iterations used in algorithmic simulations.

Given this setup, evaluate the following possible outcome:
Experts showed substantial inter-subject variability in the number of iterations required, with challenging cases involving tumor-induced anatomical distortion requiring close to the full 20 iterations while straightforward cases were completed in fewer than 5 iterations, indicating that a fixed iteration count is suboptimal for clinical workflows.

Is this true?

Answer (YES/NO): NO